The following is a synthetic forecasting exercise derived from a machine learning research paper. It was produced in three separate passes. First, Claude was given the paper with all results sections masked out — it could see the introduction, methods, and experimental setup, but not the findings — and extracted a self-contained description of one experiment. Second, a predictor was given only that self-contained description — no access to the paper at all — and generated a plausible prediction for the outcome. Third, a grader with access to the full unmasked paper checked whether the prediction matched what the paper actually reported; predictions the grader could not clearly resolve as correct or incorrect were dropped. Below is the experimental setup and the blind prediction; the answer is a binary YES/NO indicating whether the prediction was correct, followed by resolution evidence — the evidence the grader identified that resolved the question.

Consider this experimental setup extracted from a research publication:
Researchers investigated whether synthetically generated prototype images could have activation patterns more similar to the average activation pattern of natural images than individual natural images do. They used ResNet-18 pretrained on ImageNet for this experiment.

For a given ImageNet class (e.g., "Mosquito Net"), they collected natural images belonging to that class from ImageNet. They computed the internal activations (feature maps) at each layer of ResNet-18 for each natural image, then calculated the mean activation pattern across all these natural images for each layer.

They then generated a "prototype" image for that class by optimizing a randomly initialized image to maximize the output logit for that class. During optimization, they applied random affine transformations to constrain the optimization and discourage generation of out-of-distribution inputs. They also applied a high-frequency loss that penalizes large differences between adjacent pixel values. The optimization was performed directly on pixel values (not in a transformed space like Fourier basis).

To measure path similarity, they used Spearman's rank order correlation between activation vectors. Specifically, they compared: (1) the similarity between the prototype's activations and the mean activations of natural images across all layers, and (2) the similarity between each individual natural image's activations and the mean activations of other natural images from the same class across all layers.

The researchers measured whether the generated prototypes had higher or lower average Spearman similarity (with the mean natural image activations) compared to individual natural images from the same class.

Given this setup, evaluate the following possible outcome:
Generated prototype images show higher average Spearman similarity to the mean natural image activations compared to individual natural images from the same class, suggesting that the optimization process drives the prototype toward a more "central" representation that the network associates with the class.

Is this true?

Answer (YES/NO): YES